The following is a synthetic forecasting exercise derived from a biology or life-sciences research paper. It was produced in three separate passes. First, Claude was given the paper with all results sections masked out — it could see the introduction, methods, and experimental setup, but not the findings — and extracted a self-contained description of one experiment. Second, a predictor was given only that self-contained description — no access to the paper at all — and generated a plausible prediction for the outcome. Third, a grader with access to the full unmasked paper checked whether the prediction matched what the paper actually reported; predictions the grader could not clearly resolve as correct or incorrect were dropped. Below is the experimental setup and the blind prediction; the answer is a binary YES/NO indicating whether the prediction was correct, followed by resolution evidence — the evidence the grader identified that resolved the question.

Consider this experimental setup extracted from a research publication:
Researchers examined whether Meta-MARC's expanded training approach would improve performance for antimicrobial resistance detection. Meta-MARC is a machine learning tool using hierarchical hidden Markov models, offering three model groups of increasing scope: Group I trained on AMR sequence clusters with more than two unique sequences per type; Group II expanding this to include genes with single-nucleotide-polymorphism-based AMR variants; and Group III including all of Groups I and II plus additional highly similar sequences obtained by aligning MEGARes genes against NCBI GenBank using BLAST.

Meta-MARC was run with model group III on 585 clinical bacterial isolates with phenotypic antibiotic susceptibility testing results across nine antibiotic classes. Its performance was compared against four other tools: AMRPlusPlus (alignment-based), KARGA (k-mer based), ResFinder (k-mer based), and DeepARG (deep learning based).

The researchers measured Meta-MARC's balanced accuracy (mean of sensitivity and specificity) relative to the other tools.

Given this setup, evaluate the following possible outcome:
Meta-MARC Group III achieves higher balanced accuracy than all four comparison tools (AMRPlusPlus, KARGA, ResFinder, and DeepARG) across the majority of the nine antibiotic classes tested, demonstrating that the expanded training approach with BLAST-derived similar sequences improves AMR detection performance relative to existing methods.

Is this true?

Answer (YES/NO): NO